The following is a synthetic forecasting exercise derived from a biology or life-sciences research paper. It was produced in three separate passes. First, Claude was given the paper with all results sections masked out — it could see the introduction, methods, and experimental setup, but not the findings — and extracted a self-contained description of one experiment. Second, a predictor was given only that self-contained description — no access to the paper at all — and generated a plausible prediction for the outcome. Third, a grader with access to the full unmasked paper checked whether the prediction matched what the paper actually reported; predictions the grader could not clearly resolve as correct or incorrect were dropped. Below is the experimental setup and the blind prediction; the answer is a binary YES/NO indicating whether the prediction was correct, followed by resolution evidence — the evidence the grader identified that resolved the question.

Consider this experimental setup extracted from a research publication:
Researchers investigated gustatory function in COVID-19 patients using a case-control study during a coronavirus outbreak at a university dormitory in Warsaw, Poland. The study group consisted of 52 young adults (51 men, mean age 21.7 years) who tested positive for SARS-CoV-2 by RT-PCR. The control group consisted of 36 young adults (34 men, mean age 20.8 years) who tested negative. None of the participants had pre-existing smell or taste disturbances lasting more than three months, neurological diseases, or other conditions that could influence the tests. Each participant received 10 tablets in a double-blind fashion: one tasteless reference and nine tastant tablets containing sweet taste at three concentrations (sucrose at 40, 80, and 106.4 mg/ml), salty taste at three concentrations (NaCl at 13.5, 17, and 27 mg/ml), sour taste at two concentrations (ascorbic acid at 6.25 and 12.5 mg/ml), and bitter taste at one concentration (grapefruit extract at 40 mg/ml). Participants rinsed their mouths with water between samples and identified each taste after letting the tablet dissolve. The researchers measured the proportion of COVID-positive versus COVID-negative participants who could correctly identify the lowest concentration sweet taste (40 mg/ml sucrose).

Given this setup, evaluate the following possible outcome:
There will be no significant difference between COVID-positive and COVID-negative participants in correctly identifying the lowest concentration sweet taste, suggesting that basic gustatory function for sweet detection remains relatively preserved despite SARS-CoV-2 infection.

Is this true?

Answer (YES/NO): NO